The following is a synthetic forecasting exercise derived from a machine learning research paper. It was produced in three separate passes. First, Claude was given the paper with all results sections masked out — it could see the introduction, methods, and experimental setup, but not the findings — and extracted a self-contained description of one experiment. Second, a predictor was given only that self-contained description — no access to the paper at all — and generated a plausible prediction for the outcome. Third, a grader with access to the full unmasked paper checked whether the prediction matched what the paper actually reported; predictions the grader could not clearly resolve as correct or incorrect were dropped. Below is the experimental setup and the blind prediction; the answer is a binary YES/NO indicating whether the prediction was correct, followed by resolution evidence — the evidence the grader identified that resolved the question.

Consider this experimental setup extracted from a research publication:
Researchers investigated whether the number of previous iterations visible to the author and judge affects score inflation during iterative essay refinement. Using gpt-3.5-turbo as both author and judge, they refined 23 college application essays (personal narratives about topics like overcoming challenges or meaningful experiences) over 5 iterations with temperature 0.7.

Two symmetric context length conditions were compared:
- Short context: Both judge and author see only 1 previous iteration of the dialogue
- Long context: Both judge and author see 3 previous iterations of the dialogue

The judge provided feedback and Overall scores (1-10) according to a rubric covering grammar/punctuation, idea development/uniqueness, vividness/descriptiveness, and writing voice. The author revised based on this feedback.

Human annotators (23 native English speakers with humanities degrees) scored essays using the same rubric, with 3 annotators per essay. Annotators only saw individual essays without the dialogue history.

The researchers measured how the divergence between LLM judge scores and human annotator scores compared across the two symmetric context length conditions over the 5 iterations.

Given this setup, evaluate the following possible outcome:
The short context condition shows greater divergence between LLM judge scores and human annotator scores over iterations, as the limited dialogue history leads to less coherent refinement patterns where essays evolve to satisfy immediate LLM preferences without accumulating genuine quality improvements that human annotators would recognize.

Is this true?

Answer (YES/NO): NO